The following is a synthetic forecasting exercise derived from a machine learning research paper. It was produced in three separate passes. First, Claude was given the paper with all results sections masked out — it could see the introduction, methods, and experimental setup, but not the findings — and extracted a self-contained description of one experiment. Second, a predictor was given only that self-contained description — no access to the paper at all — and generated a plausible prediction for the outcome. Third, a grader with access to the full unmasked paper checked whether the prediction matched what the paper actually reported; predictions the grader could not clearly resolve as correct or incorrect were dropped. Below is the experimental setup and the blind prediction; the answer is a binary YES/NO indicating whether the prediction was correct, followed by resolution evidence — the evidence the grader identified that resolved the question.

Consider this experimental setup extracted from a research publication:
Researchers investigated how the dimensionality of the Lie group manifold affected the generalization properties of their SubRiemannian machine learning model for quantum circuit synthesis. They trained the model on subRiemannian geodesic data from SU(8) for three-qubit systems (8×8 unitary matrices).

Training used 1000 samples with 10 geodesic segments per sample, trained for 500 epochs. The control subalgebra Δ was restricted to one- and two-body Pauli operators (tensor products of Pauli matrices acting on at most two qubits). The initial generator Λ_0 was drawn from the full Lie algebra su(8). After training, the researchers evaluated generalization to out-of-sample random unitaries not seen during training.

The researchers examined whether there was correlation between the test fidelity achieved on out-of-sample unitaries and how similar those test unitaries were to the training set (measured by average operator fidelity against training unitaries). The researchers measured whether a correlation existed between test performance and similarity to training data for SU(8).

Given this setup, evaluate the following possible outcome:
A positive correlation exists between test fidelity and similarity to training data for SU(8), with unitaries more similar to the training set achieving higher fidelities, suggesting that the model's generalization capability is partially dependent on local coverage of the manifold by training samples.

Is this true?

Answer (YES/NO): YES